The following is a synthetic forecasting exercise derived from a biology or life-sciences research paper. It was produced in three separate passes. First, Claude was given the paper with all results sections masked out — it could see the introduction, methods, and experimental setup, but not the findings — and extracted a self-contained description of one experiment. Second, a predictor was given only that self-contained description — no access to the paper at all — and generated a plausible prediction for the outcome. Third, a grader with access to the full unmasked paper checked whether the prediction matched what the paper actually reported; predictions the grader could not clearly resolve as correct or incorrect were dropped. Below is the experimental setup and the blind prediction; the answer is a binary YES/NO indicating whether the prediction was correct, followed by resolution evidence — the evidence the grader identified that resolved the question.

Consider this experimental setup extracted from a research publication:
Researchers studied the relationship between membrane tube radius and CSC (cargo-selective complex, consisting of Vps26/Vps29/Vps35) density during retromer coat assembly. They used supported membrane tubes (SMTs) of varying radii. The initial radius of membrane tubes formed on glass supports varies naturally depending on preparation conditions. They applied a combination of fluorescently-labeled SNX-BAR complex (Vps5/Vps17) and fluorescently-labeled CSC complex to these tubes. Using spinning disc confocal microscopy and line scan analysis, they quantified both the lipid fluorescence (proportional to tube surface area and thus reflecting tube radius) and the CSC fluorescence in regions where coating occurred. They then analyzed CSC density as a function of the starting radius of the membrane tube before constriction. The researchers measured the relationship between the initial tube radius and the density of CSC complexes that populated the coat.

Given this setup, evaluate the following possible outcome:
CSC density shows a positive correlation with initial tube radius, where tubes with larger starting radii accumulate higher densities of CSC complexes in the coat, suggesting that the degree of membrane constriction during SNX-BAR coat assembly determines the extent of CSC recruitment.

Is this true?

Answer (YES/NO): YES